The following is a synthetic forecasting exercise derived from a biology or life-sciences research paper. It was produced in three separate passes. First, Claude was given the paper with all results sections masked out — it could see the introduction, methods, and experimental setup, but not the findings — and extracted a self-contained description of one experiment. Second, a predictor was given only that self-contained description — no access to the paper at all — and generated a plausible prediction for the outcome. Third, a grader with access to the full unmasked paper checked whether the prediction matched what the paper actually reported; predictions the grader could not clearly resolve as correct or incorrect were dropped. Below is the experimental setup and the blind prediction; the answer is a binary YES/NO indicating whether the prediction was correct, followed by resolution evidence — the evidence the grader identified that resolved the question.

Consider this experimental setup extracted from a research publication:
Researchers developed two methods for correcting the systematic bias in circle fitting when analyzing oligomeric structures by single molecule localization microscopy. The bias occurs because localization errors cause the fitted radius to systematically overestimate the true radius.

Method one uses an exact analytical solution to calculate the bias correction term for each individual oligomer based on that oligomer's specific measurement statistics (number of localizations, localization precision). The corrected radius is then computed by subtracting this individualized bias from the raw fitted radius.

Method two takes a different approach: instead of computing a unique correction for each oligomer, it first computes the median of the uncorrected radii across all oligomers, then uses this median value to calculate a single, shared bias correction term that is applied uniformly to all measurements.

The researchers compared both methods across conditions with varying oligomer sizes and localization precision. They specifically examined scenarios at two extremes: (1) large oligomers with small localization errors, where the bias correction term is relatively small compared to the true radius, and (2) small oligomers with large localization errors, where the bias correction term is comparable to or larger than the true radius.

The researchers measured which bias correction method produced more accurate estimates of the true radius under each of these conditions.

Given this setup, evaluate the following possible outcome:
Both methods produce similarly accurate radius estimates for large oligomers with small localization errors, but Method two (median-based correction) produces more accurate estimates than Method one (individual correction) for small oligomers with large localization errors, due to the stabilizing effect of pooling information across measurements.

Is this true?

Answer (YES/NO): NO